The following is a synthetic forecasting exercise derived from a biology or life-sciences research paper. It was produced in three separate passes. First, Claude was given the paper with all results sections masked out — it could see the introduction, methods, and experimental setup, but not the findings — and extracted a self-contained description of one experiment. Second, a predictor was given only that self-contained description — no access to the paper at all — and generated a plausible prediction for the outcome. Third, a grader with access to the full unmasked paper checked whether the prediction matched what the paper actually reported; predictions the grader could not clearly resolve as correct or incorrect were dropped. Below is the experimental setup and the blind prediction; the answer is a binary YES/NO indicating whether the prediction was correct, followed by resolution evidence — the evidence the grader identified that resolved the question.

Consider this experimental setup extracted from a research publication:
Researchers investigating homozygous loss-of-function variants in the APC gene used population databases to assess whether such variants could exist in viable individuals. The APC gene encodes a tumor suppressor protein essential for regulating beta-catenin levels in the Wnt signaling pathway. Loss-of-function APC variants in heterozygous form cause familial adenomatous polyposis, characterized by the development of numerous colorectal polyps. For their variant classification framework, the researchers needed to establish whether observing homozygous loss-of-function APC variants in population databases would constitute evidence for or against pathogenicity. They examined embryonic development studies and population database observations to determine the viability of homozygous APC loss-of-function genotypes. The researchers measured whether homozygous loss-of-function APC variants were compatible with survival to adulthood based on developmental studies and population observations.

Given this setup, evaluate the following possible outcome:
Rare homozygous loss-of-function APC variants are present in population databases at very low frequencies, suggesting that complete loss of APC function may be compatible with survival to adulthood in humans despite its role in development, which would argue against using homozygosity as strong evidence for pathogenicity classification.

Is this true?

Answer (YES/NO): NO